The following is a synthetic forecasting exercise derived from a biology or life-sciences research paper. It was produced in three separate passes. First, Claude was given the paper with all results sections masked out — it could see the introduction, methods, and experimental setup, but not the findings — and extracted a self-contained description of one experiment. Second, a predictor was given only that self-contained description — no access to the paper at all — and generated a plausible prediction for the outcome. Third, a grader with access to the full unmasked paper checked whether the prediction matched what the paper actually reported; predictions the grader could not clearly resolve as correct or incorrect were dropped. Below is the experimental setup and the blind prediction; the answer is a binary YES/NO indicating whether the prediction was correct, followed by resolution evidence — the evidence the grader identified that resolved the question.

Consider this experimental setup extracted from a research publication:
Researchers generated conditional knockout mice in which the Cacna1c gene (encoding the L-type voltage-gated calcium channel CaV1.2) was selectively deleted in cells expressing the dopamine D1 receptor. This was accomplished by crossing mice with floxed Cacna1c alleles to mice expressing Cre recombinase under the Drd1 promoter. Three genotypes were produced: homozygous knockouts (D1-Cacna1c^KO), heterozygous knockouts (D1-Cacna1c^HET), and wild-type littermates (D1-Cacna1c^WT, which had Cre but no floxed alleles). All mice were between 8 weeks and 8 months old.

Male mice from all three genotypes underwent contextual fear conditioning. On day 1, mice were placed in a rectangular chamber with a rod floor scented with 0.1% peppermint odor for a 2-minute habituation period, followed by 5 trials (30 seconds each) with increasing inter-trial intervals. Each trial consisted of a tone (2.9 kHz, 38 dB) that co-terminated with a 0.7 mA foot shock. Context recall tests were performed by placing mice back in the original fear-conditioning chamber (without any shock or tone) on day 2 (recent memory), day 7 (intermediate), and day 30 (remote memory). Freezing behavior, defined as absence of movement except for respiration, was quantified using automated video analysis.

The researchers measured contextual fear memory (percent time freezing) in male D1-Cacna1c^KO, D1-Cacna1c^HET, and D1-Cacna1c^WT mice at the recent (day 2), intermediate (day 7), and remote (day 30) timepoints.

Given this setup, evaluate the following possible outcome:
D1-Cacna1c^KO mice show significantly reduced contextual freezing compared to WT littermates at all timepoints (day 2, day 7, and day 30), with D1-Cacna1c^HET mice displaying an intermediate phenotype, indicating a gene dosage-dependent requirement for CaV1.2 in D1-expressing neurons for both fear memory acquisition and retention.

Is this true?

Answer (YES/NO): NO